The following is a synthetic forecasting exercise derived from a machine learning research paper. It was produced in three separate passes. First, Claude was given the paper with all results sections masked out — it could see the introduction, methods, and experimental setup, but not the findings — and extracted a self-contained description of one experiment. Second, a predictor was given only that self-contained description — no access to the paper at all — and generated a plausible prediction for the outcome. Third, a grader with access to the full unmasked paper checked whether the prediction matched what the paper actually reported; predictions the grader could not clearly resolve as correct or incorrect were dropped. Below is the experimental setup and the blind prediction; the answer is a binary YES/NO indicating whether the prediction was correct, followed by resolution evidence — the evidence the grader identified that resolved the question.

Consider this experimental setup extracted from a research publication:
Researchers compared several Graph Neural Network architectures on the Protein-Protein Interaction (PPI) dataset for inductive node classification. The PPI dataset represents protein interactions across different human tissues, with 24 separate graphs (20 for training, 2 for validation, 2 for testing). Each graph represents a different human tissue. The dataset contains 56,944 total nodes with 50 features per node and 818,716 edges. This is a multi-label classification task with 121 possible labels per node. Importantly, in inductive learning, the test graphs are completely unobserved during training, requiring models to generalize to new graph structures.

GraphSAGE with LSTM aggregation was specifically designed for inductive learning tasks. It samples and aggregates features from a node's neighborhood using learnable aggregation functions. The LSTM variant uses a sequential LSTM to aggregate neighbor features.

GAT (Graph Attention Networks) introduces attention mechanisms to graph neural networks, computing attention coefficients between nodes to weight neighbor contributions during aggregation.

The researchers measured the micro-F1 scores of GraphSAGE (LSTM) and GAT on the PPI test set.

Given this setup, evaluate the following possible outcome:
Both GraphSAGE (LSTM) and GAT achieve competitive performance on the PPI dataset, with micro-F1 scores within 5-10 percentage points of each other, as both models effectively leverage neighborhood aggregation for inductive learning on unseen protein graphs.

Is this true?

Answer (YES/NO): NO